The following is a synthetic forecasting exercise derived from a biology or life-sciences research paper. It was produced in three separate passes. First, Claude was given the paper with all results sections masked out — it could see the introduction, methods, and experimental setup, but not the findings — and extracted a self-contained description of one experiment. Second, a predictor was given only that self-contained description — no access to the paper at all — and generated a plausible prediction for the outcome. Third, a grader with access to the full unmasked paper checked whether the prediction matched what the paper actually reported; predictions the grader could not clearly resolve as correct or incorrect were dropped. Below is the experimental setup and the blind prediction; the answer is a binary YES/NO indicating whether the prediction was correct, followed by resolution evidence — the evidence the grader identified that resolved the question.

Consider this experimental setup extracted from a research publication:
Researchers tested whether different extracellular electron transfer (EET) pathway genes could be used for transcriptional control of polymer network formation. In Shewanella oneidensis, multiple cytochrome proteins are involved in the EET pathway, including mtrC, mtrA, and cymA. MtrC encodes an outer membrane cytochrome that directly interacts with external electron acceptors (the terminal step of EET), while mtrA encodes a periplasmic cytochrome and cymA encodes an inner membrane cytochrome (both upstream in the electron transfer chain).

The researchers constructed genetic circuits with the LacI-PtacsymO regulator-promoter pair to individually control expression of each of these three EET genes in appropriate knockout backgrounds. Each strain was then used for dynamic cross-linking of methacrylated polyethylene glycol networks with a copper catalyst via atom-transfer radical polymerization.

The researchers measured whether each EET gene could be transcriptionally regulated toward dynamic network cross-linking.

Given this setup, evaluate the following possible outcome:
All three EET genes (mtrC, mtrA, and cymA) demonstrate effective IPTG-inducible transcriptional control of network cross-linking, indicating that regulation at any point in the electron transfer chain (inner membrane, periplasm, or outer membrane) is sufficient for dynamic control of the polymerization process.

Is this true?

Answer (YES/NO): YES